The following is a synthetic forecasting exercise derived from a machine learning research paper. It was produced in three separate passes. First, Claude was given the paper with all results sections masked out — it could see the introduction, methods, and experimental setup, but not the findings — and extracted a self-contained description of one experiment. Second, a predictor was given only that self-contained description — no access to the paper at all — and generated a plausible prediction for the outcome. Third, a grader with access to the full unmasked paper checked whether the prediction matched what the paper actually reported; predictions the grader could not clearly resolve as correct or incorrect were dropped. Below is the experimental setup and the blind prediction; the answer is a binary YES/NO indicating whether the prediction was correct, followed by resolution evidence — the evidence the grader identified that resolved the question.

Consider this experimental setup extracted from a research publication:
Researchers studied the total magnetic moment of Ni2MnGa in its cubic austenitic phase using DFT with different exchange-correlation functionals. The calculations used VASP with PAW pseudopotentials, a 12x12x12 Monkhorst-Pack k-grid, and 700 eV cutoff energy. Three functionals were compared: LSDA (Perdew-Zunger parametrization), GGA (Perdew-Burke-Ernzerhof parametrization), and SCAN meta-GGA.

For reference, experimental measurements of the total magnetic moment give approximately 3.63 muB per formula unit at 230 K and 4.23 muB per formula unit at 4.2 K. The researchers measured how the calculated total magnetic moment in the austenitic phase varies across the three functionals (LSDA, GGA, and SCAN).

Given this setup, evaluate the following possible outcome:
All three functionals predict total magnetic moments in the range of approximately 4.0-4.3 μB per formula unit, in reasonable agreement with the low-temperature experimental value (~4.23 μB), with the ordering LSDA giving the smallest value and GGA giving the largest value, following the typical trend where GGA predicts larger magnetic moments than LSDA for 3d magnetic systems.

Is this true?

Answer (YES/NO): NO